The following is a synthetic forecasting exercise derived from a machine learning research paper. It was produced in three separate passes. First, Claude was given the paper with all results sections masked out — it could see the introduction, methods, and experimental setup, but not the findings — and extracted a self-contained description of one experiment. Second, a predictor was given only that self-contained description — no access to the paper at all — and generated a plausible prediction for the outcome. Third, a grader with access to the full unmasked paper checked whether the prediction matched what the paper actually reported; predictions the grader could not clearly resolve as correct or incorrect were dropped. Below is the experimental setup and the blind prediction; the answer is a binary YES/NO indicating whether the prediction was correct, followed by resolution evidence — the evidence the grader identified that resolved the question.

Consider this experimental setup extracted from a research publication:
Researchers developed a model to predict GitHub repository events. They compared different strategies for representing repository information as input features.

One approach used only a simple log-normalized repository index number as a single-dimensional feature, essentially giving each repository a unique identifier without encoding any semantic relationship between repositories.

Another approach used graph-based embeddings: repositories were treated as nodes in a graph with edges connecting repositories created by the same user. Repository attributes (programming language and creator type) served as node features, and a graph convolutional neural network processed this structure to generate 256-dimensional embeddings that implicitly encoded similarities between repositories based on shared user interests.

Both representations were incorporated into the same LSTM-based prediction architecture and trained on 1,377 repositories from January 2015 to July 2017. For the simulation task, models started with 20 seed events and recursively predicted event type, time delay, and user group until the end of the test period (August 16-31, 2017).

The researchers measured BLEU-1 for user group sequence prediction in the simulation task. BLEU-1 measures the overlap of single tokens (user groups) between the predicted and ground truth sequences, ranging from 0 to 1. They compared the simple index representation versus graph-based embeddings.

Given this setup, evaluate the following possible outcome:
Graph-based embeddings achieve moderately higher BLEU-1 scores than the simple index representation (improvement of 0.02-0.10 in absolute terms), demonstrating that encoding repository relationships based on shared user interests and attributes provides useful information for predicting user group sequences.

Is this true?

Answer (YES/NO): NO